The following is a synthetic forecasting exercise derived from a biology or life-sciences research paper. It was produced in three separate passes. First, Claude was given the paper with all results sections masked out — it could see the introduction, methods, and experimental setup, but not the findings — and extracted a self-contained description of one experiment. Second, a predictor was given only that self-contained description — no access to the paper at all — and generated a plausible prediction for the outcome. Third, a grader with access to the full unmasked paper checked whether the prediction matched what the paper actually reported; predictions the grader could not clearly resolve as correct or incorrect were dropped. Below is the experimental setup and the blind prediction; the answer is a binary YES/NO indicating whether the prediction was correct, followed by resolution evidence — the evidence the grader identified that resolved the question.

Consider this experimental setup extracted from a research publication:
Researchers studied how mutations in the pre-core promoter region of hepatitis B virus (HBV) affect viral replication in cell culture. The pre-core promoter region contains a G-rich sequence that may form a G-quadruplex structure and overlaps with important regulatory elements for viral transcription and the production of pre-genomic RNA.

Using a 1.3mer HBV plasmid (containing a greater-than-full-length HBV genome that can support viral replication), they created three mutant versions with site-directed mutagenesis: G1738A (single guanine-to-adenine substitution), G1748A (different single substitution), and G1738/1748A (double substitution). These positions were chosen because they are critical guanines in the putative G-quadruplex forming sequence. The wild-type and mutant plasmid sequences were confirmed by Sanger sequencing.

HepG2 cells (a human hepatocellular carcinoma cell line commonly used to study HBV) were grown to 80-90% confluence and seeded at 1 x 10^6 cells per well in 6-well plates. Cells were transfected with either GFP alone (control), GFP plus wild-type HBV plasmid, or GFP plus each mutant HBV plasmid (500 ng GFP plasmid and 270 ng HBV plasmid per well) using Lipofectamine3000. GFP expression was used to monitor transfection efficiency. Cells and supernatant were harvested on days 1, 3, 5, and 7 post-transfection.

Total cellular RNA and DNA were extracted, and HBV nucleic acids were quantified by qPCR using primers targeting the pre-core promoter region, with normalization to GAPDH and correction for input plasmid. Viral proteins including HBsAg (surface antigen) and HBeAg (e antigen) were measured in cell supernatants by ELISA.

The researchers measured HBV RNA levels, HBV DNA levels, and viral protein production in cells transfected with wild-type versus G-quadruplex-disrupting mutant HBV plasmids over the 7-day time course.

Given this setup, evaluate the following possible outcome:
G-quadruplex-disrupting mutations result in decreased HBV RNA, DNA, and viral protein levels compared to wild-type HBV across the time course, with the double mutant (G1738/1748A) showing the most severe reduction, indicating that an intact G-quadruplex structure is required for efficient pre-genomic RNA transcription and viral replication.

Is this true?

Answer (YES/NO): NO